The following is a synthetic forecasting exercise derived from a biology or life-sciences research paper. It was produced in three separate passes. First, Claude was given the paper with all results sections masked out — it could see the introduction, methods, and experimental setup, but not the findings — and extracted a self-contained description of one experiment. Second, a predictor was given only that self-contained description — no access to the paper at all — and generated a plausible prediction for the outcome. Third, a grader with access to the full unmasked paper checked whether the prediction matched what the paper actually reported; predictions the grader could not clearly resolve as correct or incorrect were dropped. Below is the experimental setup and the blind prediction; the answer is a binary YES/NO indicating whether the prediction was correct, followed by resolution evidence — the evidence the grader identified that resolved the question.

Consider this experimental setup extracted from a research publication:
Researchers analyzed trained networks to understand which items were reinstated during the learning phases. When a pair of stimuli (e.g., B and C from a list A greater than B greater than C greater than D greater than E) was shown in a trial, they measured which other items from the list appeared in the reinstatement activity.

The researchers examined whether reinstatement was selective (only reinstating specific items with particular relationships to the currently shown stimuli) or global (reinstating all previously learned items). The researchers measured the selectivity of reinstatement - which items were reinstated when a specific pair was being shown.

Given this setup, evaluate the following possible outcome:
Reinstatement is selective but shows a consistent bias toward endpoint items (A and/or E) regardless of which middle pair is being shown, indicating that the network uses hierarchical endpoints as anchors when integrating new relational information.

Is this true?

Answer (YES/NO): NO